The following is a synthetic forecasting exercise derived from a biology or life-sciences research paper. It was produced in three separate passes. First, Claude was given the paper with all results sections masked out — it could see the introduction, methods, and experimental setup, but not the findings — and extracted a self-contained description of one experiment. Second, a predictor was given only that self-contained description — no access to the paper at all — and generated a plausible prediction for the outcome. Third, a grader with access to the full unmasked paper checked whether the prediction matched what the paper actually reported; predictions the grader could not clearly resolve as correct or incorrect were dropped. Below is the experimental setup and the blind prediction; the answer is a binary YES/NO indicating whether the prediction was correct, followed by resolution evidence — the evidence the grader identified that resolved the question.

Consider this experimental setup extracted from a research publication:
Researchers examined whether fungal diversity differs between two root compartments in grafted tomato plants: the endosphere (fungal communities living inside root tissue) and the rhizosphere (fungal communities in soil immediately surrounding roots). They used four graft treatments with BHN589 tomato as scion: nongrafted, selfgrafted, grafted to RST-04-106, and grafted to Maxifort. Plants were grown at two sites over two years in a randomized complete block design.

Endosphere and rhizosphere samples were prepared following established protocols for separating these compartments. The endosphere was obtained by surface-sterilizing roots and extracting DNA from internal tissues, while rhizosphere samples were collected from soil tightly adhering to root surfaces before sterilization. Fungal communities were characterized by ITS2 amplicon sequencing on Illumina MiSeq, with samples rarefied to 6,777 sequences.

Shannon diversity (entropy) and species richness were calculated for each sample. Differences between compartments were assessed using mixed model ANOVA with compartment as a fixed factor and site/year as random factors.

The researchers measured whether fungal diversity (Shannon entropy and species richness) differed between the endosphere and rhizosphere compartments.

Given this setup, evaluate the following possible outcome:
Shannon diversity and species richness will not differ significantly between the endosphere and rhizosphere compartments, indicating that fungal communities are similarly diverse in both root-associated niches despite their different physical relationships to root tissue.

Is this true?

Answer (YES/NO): NO